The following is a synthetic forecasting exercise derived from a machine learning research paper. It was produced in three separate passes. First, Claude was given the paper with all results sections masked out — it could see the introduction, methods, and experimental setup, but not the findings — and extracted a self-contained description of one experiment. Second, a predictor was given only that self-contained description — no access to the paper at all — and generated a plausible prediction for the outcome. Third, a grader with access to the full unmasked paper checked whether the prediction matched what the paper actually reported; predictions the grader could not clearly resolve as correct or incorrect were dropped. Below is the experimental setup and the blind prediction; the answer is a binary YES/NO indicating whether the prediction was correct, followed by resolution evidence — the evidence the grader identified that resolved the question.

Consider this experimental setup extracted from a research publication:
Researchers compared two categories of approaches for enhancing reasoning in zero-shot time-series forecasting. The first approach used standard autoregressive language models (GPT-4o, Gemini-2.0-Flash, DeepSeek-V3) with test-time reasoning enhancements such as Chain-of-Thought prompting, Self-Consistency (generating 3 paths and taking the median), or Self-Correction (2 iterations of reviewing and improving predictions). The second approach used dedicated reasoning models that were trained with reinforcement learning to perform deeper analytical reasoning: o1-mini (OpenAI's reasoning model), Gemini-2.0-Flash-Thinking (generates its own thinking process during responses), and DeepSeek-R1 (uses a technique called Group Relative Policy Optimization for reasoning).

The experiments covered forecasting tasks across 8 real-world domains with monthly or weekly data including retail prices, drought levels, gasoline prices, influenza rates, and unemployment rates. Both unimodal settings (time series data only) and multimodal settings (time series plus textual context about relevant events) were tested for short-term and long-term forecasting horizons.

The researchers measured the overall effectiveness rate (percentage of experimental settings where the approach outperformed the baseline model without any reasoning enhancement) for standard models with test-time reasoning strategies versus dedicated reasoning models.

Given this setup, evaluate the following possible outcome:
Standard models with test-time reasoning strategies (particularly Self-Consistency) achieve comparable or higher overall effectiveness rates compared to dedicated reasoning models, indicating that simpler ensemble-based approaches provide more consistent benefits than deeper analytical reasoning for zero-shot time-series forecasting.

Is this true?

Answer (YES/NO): YES